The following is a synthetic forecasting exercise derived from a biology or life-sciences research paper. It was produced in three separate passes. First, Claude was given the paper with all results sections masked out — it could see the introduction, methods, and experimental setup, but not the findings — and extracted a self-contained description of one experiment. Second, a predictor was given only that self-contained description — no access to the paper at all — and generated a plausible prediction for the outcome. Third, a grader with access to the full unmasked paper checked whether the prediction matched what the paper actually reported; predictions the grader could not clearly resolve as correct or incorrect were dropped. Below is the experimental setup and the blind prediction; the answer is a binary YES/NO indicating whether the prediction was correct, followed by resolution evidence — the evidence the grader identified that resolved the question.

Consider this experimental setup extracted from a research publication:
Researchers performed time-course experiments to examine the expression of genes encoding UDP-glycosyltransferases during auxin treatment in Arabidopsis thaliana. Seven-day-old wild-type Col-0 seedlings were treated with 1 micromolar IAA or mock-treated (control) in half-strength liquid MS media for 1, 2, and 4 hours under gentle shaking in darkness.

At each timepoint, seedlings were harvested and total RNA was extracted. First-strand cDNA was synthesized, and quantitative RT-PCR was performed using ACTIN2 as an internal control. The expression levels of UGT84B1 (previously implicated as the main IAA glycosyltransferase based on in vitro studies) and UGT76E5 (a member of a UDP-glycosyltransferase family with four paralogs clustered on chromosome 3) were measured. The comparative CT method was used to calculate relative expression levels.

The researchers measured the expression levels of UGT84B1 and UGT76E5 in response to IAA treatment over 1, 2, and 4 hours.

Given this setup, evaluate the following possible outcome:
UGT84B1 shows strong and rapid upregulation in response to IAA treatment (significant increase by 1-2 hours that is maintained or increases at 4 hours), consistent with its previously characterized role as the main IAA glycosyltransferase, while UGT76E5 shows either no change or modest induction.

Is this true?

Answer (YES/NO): NO